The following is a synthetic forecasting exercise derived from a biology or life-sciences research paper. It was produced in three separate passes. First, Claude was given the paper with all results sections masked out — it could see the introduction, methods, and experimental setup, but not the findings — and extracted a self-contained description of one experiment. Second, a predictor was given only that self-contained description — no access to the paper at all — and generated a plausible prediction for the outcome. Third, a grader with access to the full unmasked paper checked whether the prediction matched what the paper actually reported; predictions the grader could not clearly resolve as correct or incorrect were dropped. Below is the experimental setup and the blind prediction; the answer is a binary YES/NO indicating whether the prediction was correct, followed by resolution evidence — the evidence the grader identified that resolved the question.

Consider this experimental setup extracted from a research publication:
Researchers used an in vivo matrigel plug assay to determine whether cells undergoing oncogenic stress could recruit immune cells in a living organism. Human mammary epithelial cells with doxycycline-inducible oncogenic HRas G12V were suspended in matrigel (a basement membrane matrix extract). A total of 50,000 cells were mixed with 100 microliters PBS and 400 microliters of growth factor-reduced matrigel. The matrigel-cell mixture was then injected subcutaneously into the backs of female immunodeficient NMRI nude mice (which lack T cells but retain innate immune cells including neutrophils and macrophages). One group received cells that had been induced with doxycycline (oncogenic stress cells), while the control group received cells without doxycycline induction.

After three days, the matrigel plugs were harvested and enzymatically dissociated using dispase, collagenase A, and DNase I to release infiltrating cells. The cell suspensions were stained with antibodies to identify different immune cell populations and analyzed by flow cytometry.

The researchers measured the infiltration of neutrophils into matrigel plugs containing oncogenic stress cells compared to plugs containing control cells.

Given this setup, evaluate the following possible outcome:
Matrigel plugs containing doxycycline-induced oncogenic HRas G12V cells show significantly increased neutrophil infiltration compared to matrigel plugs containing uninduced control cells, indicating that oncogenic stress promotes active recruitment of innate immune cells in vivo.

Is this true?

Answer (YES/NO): YES